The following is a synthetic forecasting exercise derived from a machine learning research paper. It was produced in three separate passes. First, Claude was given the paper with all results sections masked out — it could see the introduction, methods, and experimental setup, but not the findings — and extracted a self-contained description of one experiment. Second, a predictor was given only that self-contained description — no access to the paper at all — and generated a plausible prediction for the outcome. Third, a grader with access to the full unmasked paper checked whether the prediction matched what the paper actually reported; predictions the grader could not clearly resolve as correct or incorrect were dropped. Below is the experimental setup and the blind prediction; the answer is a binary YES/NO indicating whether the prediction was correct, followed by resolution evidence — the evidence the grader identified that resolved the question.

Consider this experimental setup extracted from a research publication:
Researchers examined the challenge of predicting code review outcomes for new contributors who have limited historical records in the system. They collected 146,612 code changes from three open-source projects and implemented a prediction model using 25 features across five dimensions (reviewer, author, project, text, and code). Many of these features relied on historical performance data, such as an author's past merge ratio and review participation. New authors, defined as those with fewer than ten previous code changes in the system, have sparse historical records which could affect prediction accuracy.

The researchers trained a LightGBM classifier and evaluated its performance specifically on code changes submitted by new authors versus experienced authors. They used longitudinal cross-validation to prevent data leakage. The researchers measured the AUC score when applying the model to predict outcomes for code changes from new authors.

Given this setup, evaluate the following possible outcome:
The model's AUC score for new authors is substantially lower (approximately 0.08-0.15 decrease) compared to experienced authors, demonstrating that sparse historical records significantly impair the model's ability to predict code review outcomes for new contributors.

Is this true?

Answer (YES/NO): NO